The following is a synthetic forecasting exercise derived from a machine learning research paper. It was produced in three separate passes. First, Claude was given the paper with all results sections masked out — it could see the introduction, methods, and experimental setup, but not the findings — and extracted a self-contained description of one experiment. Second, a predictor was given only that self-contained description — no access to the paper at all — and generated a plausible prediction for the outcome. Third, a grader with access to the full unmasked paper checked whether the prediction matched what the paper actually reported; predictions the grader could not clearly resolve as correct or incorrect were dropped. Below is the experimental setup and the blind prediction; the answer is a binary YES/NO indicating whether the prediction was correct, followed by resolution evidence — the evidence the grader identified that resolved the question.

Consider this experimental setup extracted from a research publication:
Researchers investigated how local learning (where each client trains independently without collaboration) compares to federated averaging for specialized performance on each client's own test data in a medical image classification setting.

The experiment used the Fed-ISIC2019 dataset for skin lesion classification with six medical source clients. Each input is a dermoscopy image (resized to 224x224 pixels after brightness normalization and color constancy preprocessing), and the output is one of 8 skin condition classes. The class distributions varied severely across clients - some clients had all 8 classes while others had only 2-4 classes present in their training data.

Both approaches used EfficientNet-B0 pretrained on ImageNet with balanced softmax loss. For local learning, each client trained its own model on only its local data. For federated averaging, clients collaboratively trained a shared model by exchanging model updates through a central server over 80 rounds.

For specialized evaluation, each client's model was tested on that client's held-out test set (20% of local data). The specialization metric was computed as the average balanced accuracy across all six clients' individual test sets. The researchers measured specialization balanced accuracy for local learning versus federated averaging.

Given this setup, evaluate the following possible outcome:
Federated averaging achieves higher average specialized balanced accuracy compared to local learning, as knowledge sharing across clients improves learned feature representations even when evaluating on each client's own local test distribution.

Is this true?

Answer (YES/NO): NO